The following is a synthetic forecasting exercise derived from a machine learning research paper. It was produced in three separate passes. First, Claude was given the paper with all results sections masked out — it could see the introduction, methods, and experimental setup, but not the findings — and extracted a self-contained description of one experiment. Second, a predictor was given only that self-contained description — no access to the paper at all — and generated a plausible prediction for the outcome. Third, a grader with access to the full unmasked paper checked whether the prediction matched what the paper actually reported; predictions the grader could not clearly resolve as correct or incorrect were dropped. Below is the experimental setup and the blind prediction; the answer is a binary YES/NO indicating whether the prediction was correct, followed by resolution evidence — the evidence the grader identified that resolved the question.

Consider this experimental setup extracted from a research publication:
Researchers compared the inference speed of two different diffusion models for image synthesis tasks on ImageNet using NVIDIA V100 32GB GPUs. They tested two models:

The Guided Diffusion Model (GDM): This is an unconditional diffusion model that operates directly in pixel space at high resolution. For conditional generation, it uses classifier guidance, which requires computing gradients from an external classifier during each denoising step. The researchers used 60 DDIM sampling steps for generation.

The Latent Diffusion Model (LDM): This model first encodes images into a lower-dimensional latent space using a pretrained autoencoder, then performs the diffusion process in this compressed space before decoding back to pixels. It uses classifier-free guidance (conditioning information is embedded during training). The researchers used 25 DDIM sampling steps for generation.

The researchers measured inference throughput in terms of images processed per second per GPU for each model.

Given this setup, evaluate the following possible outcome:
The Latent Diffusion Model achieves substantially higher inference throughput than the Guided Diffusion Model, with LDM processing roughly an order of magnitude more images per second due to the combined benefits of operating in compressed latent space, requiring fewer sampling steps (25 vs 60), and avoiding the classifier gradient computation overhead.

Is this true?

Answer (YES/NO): YES